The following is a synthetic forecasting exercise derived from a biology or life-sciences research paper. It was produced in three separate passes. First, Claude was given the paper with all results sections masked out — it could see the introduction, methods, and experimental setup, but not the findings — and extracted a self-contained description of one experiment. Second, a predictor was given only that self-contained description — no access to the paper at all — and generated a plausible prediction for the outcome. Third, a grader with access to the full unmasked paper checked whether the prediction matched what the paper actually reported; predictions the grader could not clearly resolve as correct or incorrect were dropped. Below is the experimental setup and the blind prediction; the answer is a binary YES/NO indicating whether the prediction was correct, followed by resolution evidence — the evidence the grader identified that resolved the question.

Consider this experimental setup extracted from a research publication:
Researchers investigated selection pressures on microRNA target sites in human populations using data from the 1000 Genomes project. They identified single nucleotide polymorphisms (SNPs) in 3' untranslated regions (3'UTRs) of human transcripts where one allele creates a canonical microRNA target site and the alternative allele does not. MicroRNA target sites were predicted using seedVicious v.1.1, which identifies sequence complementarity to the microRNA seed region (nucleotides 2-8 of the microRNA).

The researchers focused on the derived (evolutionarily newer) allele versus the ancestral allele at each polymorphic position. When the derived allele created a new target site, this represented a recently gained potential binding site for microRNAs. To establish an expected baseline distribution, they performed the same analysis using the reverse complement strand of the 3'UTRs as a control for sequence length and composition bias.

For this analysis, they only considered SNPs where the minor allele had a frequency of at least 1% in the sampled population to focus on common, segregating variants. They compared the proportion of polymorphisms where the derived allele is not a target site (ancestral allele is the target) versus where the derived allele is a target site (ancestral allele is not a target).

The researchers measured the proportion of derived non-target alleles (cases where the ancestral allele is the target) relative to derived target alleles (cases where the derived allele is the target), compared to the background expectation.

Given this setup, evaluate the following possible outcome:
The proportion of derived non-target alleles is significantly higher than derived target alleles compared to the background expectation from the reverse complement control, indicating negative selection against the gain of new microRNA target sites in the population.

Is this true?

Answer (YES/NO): YES